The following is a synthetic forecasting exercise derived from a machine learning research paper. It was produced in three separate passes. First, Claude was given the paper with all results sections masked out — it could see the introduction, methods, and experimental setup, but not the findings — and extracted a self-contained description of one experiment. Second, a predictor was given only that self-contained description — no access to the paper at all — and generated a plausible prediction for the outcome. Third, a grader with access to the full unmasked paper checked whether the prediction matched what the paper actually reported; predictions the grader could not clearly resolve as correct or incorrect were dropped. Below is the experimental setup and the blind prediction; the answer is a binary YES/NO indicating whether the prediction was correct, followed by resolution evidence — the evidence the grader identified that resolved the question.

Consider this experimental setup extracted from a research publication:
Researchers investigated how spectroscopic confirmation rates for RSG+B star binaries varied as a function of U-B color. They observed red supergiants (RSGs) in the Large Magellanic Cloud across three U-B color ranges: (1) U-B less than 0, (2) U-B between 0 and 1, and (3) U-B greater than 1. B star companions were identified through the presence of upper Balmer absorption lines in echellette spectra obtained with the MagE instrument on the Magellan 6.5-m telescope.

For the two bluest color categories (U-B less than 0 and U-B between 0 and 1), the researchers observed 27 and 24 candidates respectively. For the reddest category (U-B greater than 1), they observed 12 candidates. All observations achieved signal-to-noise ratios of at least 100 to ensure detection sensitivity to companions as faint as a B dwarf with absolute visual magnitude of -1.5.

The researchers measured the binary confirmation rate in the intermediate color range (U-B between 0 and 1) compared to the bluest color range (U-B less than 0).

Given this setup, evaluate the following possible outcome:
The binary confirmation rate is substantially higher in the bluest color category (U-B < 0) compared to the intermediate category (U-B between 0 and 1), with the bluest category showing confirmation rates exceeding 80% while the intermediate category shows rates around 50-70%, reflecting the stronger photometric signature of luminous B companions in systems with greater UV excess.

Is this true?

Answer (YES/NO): NO